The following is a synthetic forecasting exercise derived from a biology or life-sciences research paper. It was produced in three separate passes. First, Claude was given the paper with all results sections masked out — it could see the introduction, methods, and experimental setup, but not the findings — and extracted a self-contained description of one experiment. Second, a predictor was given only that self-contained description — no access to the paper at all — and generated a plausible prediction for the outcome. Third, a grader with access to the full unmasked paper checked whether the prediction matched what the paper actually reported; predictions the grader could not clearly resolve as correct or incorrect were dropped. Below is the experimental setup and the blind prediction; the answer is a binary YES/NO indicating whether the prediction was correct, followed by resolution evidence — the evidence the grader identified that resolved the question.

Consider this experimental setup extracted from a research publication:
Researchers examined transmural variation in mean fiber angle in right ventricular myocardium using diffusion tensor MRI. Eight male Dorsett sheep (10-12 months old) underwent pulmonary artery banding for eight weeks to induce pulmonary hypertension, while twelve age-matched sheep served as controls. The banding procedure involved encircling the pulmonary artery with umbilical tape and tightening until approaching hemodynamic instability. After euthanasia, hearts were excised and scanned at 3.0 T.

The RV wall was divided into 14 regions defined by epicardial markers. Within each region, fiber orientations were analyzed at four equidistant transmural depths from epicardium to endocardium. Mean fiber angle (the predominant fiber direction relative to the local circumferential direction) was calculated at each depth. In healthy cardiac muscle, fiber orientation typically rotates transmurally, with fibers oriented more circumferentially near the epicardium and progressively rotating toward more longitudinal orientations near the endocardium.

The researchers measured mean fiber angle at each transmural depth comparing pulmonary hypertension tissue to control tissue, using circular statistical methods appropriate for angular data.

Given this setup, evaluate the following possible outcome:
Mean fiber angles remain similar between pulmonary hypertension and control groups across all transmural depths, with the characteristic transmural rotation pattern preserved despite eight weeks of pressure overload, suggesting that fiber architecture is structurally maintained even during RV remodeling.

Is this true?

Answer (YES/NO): NO